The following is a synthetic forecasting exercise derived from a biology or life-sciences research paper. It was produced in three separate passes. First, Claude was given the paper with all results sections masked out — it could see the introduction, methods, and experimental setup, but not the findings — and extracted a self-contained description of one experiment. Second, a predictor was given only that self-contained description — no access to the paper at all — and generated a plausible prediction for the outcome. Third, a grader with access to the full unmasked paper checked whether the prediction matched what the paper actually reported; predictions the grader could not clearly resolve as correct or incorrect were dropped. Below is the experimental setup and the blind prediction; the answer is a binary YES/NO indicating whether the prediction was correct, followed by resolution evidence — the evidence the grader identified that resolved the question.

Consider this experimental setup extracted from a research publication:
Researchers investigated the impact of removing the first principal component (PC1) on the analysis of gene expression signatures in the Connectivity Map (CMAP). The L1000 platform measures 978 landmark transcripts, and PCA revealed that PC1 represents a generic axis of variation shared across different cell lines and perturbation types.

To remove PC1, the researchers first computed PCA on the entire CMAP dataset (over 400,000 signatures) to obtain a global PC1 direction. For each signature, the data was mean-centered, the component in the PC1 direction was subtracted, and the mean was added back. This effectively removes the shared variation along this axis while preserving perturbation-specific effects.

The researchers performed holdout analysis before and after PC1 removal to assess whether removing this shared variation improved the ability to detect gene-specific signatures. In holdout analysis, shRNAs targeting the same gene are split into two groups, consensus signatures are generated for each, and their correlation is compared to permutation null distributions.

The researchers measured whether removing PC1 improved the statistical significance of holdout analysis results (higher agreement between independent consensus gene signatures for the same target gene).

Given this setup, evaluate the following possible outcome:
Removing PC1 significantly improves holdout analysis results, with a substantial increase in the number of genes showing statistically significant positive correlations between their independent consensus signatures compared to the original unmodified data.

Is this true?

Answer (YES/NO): YES